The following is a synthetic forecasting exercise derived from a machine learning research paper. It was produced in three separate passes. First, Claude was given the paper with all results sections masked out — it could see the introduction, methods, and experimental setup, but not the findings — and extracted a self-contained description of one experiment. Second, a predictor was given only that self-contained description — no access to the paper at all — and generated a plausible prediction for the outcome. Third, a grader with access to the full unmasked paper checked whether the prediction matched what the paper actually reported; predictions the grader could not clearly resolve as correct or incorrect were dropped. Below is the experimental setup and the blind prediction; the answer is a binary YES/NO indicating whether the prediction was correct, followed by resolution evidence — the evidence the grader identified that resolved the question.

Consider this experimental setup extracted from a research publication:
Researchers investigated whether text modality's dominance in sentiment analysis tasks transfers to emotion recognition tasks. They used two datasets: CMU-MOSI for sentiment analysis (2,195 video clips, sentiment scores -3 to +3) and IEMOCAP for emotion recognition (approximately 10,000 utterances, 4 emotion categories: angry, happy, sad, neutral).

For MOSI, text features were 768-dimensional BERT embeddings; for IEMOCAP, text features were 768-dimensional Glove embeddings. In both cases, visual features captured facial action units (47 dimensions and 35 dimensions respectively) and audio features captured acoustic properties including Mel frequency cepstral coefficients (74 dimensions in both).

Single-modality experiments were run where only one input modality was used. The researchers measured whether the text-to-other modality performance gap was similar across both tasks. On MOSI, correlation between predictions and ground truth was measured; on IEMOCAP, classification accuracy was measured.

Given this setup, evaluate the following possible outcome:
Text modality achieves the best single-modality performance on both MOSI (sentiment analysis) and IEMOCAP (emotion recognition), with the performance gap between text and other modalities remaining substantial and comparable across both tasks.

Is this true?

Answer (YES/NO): NO